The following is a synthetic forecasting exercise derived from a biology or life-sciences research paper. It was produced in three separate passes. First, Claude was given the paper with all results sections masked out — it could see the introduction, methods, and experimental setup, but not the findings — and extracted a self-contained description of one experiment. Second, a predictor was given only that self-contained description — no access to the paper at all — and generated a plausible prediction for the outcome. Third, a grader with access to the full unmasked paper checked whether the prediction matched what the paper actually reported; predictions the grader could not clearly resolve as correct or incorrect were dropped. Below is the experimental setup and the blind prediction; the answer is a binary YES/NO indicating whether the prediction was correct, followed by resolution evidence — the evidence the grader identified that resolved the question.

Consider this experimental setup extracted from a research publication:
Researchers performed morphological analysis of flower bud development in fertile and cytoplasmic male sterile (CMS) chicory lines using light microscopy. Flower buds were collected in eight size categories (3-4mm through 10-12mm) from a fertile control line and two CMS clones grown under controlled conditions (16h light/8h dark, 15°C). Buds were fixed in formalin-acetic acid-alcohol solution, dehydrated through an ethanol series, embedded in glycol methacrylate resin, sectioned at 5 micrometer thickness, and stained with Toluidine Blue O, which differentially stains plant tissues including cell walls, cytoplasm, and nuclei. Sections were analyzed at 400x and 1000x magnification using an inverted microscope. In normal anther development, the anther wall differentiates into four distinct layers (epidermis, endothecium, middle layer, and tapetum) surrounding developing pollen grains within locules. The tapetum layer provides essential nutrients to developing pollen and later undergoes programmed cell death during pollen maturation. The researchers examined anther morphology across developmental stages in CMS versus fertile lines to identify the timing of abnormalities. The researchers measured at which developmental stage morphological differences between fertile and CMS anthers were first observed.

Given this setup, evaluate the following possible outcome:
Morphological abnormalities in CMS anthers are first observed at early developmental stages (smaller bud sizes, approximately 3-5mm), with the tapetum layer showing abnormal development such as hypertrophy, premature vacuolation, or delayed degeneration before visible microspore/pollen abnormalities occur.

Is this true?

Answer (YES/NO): NO